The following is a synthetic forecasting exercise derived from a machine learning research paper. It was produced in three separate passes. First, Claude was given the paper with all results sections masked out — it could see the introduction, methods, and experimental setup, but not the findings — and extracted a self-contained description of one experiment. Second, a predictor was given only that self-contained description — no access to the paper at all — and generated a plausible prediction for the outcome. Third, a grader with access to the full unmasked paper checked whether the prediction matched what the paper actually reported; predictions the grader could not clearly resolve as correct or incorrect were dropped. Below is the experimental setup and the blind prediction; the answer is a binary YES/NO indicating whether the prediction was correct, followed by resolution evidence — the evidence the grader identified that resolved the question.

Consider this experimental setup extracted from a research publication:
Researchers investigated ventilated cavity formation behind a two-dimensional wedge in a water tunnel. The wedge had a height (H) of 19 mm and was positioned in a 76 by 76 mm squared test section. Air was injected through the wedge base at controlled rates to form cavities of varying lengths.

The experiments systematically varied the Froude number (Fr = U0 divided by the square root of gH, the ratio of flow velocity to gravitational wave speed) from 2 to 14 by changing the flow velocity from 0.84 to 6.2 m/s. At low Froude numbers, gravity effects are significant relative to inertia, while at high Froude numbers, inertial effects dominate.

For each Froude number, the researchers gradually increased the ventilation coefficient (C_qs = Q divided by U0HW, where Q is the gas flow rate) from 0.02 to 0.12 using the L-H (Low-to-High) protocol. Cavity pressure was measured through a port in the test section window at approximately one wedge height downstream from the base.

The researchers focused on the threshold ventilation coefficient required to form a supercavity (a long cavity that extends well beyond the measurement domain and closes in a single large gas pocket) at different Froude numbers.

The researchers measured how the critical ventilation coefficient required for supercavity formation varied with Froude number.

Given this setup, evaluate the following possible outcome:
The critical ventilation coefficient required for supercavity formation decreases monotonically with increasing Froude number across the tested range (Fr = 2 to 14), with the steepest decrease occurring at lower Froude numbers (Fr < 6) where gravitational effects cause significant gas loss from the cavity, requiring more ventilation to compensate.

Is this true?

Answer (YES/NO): NO